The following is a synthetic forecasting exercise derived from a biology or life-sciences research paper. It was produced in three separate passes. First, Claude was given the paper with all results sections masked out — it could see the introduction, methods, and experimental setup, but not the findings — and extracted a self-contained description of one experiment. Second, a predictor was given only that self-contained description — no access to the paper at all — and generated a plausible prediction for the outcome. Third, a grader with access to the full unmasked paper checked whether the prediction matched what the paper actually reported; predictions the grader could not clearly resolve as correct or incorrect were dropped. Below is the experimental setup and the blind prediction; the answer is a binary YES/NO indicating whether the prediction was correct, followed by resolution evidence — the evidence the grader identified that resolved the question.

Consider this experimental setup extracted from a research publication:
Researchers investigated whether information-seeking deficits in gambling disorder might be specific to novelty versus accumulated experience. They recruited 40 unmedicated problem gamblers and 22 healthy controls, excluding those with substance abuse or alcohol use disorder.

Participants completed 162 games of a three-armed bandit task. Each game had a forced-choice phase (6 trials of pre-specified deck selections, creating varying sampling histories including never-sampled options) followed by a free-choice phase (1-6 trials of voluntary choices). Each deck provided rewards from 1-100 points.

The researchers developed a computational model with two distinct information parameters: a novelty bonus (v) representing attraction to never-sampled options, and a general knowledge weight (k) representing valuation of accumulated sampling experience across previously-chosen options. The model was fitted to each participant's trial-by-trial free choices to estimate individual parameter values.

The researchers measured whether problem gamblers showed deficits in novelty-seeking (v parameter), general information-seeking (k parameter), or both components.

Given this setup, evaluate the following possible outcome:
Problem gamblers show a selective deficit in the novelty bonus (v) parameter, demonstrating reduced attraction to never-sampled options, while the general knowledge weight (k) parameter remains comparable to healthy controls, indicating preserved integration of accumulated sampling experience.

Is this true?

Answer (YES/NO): YES